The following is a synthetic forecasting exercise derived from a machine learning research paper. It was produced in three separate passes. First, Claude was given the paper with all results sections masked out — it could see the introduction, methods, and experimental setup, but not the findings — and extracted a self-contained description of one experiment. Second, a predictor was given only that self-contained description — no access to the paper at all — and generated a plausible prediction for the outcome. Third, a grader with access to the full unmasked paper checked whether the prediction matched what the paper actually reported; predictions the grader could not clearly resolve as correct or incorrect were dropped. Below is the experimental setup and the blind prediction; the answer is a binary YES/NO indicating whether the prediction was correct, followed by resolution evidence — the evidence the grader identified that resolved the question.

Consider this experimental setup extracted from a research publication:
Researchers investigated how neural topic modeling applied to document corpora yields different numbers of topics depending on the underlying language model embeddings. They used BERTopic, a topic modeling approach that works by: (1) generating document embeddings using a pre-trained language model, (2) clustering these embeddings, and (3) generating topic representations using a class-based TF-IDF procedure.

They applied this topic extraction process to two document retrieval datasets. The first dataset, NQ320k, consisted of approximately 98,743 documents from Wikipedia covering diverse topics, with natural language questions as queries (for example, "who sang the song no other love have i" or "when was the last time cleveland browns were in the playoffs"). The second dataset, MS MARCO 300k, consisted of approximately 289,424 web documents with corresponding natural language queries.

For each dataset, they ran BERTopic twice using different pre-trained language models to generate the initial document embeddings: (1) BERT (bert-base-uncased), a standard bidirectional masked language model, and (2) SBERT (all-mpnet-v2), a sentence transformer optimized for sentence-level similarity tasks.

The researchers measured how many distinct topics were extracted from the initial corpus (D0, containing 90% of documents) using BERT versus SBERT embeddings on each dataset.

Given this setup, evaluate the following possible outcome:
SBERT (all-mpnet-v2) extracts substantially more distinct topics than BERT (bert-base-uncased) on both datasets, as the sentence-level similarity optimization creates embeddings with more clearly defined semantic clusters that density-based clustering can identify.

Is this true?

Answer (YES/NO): NO